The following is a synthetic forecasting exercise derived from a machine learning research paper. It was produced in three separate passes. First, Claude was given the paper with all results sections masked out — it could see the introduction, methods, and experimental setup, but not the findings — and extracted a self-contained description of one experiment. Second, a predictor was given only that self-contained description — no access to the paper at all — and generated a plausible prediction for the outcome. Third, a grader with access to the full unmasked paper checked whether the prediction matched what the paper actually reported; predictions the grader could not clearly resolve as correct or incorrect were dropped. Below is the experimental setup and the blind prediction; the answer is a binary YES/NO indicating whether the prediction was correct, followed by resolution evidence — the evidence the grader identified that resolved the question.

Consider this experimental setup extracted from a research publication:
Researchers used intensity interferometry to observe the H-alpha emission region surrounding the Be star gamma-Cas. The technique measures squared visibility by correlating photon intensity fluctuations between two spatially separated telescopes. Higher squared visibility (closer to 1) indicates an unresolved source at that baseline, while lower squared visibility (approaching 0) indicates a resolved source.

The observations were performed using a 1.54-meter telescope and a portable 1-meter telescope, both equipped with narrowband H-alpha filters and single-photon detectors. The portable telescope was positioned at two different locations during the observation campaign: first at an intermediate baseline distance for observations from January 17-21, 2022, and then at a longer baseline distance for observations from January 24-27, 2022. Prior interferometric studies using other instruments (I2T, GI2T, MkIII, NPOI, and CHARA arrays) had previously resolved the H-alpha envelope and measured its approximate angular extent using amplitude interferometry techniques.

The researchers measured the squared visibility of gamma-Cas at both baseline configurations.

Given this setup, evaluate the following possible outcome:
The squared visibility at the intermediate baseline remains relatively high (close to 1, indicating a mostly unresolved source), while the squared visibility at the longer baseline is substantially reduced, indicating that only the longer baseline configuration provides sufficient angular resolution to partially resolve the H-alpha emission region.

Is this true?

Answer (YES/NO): NO